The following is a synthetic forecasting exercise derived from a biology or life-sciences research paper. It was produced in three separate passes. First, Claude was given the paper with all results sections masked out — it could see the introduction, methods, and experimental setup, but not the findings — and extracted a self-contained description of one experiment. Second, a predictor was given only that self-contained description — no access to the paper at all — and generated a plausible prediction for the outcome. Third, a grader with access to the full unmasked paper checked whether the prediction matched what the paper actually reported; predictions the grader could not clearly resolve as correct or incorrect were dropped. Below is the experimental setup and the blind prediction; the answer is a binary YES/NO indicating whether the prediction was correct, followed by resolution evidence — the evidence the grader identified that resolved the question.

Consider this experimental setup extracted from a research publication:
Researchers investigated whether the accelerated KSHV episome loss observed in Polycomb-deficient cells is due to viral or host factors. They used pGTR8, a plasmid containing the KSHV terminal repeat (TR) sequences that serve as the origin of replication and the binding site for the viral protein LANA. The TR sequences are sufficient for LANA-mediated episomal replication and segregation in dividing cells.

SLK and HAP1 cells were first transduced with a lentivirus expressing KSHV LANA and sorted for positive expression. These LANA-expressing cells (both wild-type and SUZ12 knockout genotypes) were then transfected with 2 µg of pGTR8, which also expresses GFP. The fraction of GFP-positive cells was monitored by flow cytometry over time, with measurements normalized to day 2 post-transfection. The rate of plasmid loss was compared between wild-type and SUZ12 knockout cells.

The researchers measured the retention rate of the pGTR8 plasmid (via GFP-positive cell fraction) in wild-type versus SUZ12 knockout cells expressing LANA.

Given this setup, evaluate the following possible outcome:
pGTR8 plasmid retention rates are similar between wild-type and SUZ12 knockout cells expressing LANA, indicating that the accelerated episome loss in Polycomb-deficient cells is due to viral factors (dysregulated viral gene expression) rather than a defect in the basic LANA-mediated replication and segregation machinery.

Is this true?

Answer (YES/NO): YES